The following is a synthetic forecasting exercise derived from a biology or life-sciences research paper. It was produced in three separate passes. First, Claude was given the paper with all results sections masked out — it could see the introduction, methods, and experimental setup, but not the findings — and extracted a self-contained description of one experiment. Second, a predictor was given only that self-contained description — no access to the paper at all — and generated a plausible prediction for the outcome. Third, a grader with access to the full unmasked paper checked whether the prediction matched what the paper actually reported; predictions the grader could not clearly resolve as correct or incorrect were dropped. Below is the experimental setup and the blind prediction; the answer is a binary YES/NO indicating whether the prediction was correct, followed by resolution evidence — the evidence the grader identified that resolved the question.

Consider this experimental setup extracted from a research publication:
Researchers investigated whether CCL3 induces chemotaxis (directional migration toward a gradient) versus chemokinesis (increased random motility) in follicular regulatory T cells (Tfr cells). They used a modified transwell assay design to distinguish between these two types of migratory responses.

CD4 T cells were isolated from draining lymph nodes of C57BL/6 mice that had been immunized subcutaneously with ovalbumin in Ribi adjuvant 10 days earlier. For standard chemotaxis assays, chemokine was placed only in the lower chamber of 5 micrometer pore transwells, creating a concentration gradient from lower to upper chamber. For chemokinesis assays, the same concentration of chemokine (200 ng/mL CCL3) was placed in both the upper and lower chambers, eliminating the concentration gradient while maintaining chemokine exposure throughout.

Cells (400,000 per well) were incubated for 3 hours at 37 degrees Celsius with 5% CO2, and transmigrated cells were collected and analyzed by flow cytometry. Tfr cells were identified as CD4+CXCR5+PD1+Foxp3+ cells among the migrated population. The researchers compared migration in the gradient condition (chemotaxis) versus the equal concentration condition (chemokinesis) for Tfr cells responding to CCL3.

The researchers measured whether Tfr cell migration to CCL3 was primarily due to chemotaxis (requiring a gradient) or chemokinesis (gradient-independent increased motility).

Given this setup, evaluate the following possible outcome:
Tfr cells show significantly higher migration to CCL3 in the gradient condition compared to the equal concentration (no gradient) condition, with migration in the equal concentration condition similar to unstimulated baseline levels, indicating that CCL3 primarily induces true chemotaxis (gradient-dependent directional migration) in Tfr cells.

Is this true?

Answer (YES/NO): YES